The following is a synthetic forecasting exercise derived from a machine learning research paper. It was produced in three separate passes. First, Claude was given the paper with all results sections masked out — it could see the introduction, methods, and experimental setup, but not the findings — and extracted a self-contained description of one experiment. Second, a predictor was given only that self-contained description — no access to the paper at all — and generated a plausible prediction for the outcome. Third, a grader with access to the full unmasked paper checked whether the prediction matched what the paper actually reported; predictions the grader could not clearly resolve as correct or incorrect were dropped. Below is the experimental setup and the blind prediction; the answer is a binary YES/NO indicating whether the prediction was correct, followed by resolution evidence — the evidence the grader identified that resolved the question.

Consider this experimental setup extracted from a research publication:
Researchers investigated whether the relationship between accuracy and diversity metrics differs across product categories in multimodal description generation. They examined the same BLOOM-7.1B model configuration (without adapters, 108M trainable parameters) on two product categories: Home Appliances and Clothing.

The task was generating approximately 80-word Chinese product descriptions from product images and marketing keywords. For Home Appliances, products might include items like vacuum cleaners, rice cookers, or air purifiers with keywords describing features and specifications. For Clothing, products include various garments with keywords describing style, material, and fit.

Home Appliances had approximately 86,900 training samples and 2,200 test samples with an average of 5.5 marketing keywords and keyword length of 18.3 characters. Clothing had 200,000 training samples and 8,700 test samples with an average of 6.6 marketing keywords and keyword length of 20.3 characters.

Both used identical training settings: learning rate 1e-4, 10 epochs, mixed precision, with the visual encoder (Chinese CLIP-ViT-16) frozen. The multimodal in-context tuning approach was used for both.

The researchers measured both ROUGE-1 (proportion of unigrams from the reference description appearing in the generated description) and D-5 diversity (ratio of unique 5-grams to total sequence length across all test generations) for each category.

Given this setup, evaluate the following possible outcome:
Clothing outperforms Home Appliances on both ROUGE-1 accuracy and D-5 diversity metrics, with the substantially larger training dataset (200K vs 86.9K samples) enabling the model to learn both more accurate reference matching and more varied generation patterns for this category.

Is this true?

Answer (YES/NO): NO